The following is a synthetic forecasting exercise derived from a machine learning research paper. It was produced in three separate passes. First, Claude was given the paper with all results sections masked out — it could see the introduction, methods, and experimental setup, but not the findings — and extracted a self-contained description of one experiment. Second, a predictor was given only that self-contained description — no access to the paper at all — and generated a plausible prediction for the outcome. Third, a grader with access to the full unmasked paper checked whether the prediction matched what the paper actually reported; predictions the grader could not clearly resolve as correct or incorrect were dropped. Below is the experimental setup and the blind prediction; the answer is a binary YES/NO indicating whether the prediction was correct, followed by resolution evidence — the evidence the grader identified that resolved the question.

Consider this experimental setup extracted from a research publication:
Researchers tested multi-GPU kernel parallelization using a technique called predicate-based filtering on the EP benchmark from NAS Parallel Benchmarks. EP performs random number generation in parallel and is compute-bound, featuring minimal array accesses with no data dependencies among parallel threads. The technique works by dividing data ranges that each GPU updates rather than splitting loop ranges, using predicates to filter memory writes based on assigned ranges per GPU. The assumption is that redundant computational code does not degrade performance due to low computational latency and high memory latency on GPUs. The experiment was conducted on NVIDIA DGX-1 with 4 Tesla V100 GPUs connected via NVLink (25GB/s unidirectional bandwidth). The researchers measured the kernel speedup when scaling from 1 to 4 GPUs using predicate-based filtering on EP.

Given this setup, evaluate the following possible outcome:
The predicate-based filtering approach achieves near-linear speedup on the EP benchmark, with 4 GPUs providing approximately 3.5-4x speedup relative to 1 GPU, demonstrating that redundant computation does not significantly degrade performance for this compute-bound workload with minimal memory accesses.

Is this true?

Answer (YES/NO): NO